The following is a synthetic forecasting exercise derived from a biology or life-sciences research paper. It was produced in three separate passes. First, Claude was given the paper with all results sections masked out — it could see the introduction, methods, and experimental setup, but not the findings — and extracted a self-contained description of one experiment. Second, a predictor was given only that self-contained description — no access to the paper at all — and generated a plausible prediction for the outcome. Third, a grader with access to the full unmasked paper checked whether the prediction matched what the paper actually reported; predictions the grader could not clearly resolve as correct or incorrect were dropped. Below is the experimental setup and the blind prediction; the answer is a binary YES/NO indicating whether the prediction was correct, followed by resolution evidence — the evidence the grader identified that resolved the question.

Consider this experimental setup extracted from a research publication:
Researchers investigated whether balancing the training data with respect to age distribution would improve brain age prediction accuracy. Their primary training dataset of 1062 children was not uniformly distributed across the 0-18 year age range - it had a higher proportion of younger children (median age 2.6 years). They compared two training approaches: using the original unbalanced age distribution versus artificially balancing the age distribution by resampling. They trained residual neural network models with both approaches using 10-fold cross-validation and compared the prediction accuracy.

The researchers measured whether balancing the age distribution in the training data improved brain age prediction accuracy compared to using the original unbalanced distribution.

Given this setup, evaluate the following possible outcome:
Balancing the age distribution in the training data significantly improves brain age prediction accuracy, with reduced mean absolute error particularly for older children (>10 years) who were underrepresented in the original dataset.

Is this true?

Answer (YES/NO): NO